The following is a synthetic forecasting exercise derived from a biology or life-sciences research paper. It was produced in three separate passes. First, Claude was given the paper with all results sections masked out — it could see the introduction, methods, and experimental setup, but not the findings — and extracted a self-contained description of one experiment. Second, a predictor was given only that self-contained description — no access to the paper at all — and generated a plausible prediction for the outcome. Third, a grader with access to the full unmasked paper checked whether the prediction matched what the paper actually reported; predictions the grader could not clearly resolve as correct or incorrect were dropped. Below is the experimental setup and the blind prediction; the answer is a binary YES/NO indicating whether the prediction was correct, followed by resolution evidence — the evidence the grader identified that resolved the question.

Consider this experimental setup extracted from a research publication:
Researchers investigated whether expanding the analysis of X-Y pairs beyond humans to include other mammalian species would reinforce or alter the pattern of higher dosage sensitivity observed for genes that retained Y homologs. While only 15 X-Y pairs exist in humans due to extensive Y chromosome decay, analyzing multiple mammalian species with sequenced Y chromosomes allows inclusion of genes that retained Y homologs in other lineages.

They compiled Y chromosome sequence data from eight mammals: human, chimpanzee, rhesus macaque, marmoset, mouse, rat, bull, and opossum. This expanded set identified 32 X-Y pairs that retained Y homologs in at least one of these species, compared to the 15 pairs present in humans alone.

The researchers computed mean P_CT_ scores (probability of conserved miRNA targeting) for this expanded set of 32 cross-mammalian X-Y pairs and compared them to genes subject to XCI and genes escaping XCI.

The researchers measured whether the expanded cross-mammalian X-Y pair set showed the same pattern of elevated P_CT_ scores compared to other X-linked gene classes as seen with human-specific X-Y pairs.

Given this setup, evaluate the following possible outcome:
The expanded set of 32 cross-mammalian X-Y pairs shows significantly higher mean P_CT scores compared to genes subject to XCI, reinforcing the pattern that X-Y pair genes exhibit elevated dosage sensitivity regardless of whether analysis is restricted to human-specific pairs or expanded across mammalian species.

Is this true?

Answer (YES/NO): NO